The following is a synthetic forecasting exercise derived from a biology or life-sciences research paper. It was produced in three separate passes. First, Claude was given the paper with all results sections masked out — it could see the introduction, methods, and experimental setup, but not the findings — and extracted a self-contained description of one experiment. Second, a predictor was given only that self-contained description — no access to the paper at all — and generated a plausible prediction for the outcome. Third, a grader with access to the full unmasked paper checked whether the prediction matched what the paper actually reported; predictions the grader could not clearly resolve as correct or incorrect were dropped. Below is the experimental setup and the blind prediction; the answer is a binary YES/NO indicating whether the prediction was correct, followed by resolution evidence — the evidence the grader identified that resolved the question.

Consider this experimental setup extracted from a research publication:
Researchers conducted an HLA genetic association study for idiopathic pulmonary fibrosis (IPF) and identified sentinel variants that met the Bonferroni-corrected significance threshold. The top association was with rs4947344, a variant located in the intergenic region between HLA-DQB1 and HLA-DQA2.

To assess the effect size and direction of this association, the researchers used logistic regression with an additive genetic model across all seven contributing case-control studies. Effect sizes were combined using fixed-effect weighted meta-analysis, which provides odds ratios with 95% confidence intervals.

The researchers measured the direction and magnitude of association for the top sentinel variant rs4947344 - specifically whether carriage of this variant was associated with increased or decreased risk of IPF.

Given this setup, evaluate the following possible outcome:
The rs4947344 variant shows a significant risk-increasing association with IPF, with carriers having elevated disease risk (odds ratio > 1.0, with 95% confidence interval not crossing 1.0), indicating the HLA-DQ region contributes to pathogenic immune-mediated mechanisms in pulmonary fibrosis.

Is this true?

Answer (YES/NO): YES